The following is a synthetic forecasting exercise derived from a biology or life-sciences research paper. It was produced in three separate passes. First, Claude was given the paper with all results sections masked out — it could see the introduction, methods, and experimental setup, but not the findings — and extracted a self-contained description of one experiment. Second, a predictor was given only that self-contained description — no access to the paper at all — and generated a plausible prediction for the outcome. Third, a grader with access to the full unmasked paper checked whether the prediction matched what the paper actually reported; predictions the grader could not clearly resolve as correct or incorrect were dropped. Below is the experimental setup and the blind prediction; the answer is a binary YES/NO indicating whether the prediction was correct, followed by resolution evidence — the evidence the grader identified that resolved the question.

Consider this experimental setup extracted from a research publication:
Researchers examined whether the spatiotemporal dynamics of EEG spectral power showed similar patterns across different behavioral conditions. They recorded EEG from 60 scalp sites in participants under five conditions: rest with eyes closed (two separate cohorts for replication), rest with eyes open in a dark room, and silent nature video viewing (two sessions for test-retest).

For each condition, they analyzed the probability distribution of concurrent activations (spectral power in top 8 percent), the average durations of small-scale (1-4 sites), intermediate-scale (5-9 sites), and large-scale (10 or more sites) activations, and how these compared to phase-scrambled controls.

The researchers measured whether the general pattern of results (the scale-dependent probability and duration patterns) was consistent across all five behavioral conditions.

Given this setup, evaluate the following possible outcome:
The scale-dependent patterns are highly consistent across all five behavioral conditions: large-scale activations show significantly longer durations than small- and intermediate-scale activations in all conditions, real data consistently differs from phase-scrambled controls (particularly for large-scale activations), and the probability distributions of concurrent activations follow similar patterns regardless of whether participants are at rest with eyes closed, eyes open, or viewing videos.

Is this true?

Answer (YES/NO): NO